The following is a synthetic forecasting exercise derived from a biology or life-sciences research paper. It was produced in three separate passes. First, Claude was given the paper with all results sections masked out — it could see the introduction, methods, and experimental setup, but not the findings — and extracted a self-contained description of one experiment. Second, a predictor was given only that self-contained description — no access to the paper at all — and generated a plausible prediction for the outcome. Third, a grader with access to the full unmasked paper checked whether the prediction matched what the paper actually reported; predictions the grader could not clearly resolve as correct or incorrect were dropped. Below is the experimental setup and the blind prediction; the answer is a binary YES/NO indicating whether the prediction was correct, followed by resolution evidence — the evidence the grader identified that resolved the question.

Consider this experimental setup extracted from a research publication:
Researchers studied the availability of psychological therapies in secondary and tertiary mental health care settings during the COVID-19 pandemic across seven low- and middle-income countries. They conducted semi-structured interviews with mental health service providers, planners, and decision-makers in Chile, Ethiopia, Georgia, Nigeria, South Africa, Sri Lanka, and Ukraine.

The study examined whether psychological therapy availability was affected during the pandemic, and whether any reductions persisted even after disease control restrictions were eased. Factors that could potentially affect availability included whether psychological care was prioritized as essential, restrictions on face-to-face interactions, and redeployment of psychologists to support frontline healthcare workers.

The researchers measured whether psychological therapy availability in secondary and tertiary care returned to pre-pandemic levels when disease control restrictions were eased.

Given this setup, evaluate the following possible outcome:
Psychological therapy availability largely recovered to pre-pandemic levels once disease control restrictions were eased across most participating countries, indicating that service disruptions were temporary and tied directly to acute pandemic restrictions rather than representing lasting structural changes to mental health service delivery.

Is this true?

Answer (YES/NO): NO